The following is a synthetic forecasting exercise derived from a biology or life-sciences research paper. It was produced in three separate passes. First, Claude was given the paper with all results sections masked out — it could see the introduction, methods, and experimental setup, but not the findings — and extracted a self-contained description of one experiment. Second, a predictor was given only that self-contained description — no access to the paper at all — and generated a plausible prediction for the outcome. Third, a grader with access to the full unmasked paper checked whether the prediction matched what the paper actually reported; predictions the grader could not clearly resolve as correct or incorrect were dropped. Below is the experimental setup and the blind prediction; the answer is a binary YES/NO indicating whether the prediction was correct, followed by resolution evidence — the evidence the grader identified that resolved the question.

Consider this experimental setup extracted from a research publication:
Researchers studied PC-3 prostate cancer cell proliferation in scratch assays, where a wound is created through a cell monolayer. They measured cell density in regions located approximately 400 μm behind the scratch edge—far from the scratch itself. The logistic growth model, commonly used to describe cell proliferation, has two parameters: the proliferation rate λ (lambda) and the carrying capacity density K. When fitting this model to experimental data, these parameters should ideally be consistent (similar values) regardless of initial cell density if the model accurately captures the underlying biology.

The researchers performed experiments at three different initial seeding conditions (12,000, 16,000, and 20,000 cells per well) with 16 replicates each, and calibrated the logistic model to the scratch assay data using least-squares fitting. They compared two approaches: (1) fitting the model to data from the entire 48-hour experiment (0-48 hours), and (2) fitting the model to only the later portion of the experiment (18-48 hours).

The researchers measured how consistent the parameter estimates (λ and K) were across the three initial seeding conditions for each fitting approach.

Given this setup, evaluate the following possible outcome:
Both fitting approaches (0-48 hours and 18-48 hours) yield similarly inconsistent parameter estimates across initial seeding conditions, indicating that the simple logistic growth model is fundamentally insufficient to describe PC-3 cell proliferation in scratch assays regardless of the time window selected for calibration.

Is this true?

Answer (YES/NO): NO